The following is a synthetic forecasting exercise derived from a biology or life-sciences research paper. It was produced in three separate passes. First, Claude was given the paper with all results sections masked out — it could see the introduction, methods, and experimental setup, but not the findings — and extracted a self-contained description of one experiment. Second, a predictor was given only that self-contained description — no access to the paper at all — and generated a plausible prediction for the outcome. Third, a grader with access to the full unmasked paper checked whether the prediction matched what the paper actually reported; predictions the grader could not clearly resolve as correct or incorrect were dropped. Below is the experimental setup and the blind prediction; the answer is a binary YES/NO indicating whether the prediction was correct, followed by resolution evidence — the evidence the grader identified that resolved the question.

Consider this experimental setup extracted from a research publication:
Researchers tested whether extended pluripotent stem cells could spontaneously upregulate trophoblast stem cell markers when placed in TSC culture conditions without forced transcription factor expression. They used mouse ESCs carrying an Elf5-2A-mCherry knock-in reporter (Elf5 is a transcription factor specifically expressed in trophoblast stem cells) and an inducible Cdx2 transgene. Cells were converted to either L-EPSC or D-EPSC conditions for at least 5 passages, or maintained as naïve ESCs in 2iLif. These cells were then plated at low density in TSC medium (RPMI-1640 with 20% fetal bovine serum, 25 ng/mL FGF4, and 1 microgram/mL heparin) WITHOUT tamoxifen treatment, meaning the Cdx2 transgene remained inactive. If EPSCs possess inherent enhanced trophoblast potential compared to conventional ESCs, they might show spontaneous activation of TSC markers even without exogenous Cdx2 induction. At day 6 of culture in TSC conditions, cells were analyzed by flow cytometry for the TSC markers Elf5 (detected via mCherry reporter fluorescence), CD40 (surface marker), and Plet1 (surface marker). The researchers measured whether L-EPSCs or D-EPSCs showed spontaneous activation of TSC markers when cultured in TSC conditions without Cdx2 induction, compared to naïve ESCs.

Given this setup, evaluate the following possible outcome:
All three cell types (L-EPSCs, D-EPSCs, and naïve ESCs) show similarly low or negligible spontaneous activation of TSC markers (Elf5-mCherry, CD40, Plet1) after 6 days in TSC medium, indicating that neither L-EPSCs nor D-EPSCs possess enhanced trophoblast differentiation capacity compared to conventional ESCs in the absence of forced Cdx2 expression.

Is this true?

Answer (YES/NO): YES